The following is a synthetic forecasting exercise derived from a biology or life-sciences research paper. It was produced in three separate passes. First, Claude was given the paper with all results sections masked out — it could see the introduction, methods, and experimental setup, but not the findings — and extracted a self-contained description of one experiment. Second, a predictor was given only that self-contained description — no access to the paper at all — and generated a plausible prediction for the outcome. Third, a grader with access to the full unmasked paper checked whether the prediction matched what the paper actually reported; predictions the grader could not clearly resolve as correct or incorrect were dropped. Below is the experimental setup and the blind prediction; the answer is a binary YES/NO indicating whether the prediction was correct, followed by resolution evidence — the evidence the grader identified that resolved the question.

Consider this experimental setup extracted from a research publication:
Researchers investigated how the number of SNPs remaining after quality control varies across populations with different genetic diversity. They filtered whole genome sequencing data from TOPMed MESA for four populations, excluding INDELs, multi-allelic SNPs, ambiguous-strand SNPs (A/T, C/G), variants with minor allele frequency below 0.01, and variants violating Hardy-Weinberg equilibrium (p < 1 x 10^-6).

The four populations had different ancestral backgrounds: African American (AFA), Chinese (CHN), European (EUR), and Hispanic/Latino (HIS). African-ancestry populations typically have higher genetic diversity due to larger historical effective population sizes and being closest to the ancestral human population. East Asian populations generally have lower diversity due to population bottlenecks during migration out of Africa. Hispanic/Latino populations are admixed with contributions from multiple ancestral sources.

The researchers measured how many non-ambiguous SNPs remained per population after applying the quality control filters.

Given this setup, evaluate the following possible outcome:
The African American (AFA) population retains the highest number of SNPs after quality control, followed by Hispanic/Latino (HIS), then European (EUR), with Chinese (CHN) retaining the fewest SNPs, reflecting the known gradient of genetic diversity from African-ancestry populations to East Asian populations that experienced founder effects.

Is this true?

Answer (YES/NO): YES